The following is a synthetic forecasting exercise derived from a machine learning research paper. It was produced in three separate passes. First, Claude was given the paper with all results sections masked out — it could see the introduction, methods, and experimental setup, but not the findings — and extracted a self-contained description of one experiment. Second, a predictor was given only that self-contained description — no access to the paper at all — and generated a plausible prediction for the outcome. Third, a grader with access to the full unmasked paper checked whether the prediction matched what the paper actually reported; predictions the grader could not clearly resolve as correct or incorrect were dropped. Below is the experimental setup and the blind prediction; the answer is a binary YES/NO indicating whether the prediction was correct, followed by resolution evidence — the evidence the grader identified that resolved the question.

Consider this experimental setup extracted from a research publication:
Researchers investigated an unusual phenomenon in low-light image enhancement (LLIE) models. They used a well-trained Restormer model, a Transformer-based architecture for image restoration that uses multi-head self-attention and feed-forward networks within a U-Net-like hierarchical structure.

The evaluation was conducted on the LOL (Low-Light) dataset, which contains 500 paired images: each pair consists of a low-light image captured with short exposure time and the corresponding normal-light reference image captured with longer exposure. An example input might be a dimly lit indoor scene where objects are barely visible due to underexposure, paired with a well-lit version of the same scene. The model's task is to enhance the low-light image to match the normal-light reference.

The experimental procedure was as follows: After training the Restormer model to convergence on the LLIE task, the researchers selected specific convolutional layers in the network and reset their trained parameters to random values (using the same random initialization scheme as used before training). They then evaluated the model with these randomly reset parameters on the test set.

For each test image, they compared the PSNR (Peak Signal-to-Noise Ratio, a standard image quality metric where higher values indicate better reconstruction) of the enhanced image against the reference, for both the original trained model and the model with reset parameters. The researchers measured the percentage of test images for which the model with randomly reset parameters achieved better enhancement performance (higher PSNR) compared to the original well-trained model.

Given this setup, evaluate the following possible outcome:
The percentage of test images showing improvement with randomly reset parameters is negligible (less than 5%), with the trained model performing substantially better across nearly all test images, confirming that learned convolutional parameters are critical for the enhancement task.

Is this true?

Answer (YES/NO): NO